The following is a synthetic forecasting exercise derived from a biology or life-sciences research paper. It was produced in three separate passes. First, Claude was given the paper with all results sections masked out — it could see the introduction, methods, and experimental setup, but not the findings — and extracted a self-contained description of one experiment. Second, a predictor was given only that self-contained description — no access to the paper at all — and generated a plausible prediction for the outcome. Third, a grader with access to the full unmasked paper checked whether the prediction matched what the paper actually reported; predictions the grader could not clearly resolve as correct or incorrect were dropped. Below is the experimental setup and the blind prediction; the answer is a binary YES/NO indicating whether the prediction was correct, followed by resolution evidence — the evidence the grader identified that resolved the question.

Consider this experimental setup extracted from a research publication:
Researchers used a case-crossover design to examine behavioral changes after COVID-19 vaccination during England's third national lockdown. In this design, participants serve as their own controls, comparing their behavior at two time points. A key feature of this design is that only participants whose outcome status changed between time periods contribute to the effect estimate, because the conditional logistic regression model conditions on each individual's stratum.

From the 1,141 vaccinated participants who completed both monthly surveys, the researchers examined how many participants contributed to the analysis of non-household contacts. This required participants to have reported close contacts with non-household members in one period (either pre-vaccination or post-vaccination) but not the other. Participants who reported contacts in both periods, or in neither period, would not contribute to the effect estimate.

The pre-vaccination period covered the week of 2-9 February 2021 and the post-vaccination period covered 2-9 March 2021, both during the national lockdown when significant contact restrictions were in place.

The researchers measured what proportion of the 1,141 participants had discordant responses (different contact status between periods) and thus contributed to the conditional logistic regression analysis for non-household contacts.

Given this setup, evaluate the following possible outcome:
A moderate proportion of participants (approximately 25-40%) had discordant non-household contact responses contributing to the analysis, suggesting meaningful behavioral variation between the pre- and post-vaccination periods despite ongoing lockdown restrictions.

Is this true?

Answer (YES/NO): YES